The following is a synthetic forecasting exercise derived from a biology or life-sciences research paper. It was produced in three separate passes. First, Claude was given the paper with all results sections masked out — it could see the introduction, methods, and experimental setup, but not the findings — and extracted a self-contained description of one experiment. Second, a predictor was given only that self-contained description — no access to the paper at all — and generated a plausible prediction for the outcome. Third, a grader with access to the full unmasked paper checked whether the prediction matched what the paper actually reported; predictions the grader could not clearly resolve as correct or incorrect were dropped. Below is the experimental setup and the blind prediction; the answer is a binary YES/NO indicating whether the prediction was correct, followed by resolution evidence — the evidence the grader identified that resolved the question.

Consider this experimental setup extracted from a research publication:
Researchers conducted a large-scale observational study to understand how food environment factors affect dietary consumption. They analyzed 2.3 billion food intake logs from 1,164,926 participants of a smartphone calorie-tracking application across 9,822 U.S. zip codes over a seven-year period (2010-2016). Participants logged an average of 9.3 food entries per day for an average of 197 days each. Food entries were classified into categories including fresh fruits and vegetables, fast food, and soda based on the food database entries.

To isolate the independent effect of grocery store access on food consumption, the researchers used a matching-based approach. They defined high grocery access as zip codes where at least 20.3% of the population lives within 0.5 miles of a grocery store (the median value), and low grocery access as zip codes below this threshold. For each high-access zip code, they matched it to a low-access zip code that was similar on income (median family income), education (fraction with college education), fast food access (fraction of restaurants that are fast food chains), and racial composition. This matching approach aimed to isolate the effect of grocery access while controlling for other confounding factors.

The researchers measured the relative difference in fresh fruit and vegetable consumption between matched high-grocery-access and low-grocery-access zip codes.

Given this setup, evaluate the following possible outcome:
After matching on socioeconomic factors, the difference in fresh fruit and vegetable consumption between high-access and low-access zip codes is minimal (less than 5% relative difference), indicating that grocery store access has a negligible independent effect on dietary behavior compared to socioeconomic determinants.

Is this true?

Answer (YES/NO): NO